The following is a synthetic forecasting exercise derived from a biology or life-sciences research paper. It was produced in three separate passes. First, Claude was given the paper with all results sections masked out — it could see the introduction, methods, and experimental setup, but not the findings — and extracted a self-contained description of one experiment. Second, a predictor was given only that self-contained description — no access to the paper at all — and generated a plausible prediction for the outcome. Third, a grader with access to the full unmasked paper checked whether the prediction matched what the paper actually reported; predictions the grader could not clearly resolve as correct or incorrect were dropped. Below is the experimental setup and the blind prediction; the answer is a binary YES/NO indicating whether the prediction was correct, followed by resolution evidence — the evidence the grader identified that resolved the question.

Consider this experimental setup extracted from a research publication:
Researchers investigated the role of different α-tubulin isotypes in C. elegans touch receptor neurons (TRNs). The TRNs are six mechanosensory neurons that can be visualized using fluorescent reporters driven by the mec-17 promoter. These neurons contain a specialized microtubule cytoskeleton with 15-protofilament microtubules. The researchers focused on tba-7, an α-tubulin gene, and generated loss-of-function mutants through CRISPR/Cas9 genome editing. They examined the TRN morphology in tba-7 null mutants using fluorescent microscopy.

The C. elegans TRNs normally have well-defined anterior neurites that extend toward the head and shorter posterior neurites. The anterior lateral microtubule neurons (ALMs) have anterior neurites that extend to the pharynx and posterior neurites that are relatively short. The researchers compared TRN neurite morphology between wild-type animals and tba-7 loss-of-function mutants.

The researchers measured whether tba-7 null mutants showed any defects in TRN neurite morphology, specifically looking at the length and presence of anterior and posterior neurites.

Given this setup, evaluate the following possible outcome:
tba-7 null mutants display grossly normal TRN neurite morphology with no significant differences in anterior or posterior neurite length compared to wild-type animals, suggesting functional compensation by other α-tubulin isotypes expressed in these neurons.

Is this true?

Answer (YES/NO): NO